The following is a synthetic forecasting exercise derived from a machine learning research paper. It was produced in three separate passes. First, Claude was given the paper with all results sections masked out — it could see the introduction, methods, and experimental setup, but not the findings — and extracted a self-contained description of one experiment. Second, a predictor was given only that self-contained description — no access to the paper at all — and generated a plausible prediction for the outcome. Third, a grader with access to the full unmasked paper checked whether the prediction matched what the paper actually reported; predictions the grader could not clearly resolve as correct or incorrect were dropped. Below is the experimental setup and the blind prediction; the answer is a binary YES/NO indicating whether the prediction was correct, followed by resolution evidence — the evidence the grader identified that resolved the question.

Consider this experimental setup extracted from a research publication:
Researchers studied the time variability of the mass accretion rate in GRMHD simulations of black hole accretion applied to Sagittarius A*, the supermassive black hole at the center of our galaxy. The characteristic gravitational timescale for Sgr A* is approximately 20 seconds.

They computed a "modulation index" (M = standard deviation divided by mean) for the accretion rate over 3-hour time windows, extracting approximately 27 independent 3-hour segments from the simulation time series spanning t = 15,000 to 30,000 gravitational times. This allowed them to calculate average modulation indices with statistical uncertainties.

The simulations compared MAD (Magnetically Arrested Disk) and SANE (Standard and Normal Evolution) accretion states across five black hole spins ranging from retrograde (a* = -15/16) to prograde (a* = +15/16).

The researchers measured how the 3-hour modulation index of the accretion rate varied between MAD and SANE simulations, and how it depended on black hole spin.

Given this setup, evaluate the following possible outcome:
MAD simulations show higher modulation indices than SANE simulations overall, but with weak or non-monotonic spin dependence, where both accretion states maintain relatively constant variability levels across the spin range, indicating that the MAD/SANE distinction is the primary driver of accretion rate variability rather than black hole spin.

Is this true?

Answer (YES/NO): NO